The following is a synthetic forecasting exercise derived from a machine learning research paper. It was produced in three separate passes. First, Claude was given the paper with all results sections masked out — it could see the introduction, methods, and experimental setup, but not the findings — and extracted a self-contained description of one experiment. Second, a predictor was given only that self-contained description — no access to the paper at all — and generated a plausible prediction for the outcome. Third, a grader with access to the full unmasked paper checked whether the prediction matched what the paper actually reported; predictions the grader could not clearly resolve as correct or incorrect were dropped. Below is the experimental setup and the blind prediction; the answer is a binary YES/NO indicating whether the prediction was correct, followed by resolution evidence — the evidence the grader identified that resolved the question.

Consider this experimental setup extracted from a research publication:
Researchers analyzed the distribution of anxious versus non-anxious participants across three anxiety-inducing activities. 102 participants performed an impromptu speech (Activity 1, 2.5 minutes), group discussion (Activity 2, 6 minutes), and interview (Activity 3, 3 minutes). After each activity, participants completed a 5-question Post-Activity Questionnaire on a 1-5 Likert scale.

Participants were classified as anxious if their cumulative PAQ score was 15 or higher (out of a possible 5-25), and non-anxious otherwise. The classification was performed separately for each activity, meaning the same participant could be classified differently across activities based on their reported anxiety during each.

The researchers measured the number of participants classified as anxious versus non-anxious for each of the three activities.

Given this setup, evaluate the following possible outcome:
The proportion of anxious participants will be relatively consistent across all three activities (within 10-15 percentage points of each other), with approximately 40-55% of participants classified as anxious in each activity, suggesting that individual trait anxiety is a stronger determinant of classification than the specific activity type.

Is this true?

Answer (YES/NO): NO